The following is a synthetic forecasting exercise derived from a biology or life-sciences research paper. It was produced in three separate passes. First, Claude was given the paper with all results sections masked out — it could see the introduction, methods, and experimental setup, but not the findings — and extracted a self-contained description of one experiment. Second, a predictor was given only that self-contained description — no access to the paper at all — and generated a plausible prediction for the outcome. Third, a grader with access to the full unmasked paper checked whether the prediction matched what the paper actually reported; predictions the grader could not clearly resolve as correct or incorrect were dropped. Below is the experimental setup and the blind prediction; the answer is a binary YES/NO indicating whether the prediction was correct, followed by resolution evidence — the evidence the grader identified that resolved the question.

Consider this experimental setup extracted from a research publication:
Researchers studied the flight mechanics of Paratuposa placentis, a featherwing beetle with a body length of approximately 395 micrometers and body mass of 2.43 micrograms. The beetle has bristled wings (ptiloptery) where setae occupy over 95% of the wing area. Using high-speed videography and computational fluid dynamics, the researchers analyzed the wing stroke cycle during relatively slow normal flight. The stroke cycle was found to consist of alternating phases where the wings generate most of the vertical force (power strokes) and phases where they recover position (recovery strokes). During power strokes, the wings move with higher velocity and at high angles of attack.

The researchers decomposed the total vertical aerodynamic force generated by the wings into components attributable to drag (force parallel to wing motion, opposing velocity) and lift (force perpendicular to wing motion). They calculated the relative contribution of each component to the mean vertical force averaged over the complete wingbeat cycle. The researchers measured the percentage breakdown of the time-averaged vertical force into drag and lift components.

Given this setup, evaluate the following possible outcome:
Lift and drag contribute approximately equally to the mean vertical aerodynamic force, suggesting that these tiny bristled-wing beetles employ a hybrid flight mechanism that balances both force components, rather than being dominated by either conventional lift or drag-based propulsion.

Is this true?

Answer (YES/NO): NO